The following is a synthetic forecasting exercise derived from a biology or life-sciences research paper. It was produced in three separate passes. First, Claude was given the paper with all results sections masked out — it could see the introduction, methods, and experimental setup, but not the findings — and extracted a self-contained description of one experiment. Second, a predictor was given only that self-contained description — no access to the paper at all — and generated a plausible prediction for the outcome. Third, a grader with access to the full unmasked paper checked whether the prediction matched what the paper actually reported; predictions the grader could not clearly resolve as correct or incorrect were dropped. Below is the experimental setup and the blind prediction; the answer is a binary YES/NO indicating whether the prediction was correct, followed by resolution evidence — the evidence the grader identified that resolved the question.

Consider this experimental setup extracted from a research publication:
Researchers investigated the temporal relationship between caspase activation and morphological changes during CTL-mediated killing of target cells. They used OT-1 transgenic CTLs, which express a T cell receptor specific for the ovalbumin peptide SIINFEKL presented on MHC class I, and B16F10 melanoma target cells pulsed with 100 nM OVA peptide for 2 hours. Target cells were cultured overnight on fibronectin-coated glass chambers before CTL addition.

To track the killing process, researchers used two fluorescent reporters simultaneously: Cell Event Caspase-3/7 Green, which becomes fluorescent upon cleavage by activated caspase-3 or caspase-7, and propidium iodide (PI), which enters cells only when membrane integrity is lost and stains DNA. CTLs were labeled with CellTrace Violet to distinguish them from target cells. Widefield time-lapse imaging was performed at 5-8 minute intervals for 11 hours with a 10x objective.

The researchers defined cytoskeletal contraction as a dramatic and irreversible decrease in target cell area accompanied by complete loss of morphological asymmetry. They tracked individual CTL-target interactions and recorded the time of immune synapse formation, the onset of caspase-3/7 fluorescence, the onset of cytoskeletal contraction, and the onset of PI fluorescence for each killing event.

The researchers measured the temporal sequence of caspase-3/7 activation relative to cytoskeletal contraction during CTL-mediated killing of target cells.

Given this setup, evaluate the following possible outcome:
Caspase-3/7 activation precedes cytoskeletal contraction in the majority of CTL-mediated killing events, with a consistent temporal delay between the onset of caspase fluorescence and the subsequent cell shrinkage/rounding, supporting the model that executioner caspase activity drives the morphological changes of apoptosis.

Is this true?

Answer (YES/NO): NO